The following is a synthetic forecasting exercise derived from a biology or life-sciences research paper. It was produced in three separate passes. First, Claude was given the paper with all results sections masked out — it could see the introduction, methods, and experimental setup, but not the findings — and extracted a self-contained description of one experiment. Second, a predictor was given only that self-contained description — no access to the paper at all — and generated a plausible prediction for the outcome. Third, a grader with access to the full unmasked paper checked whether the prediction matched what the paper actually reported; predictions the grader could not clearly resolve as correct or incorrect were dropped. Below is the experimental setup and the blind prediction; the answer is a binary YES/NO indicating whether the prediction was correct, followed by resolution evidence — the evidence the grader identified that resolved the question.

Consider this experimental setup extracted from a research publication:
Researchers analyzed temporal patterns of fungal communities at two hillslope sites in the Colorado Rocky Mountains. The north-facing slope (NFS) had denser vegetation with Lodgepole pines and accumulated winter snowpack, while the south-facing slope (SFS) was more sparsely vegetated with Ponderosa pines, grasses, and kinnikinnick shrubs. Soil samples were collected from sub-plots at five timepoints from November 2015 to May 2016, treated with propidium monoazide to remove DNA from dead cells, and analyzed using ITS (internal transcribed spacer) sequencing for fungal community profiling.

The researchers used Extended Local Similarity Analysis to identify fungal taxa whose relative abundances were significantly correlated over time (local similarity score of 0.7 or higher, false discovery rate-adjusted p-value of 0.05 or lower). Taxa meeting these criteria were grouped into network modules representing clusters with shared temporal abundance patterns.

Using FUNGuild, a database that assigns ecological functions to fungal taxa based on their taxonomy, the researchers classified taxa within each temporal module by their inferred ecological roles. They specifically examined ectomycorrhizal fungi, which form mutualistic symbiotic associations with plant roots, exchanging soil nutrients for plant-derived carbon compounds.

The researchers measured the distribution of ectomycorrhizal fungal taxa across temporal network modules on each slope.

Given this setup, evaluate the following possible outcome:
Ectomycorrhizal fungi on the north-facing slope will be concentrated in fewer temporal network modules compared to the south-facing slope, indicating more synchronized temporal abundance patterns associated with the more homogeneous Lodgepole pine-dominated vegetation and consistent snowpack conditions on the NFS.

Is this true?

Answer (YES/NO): NO